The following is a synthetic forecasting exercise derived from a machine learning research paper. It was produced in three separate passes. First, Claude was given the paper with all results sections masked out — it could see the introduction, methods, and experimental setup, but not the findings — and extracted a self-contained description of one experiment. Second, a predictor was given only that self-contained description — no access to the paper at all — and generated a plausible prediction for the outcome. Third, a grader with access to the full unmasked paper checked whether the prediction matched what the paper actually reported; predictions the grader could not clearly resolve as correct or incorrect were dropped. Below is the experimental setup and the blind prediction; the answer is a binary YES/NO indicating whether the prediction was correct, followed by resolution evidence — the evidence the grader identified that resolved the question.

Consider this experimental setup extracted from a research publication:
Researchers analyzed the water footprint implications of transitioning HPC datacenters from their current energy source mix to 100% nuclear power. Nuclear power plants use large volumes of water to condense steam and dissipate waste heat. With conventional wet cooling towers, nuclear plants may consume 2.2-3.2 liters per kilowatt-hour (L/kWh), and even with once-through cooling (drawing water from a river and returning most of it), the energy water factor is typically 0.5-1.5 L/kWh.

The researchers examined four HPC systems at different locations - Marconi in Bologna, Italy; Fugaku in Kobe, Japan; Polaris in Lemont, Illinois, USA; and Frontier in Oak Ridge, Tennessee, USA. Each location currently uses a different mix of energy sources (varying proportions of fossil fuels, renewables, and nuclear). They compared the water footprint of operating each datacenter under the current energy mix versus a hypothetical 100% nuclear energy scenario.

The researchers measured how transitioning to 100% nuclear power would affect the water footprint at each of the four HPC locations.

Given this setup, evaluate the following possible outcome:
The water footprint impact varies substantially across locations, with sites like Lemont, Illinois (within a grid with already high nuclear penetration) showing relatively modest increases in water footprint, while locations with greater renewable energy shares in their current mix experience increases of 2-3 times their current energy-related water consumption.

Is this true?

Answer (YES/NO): NO